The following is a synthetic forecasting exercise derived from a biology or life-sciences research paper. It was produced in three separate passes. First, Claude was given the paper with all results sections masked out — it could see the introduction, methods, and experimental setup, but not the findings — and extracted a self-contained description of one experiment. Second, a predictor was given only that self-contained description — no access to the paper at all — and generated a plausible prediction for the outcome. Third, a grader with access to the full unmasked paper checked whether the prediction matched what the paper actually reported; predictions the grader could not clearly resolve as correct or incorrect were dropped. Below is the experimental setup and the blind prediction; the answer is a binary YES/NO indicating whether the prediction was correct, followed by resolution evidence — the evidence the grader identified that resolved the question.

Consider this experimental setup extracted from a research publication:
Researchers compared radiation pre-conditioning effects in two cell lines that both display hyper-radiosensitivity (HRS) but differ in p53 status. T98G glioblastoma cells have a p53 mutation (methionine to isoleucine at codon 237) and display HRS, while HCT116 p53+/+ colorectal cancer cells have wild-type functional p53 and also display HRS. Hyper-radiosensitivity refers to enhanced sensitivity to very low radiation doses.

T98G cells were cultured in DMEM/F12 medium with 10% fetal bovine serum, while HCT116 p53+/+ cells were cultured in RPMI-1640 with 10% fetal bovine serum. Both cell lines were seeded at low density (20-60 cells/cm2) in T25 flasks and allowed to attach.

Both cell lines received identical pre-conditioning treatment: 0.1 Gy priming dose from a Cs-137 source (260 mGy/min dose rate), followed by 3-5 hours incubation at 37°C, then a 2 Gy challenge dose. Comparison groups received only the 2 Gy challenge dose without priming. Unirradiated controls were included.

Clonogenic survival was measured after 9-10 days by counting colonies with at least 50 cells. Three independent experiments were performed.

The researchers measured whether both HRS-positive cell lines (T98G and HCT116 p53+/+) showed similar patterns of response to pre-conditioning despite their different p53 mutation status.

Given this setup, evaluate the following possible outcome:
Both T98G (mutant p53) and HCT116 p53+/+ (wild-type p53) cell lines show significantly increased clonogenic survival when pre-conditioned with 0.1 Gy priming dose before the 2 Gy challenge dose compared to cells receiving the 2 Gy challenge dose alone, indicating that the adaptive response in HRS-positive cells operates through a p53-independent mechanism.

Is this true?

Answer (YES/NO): NO